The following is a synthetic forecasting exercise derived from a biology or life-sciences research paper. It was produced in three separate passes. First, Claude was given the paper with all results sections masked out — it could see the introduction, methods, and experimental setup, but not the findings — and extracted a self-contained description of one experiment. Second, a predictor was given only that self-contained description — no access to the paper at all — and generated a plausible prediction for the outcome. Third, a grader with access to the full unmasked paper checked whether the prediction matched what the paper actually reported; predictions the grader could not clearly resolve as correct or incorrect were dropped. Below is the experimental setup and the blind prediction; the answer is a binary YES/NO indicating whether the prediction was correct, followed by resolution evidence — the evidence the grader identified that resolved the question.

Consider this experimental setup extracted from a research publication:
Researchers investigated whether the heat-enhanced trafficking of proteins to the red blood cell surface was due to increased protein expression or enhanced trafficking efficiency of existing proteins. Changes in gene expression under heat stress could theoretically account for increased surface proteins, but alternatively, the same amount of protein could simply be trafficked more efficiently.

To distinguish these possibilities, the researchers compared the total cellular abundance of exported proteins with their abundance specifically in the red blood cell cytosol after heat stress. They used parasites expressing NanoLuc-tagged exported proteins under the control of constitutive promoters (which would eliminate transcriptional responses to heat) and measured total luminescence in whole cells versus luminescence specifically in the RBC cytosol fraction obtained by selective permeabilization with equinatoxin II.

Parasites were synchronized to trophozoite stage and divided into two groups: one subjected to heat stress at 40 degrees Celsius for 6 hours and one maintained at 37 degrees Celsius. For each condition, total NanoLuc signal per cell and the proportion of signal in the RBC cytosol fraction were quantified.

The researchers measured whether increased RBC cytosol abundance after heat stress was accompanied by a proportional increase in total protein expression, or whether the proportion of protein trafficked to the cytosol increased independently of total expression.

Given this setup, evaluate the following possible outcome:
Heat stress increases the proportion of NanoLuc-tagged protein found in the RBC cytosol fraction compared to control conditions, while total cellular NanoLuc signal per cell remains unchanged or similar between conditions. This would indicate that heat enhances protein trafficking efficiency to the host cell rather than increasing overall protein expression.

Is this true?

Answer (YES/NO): YES